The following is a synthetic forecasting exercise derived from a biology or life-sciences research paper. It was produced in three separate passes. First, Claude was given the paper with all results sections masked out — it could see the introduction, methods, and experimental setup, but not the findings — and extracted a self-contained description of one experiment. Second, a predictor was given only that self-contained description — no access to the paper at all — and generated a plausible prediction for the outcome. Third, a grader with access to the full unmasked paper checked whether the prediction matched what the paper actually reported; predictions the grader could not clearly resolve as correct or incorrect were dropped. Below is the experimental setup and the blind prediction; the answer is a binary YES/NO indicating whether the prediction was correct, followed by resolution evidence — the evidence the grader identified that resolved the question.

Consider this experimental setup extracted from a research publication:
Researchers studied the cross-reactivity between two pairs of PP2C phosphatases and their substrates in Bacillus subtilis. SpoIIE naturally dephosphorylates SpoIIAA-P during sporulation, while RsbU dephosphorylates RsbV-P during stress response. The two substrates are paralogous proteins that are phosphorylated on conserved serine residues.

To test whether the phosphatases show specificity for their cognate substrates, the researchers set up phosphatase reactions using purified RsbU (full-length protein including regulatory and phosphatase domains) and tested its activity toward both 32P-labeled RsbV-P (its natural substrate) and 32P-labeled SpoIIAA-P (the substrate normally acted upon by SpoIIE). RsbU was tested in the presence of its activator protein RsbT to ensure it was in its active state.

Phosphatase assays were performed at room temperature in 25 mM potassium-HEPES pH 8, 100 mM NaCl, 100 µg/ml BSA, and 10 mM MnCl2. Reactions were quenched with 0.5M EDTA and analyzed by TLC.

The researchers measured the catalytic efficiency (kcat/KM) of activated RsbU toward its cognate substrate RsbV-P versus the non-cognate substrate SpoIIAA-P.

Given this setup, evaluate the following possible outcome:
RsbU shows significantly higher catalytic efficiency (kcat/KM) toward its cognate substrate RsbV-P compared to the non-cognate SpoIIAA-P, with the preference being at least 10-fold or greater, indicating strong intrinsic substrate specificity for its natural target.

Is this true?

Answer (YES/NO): YES